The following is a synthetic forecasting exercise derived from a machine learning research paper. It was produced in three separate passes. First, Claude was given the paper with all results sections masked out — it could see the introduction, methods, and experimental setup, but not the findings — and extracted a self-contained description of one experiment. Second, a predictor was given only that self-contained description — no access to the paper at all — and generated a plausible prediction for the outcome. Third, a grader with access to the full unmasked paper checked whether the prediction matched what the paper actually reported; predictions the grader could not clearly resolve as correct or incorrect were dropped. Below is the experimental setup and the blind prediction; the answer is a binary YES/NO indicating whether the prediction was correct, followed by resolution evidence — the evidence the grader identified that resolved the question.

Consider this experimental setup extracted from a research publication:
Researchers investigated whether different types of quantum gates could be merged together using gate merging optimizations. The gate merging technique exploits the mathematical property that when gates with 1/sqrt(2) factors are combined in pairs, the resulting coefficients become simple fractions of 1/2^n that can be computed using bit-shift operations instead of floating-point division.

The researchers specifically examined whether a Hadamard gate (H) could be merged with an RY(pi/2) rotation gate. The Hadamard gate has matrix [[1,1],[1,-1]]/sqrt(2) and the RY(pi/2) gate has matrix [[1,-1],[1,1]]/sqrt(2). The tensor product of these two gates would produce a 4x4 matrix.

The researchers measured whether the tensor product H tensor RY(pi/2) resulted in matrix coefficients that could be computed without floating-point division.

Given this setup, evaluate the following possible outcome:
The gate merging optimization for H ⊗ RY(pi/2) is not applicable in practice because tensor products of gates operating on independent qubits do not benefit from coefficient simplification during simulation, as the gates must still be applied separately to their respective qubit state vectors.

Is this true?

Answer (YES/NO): NO